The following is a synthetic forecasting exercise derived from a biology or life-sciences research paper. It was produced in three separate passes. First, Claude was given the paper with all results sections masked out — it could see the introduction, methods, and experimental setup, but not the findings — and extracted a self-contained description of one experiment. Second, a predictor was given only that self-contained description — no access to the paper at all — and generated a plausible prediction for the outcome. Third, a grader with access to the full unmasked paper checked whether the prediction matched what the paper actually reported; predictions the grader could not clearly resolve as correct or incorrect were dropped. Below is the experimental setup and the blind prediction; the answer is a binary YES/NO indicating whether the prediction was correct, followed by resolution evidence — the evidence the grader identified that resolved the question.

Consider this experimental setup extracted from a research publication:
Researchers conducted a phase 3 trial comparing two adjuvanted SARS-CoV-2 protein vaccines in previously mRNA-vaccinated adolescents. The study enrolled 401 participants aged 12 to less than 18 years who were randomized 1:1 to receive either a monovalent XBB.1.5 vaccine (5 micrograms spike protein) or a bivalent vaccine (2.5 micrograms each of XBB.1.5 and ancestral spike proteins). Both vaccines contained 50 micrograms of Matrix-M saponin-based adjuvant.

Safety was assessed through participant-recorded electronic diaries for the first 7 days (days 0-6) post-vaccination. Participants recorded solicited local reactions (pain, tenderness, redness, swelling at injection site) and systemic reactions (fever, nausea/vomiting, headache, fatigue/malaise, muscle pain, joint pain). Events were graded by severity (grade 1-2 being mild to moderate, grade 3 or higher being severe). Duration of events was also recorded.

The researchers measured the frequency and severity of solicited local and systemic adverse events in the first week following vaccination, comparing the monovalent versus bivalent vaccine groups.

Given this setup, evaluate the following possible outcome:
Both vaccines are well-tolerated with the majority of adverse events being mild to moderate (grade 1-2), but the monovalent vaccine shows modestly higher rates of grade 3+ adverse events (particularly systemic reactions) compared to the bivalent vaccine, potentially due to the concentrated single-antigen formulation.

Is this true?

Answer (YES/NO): NO